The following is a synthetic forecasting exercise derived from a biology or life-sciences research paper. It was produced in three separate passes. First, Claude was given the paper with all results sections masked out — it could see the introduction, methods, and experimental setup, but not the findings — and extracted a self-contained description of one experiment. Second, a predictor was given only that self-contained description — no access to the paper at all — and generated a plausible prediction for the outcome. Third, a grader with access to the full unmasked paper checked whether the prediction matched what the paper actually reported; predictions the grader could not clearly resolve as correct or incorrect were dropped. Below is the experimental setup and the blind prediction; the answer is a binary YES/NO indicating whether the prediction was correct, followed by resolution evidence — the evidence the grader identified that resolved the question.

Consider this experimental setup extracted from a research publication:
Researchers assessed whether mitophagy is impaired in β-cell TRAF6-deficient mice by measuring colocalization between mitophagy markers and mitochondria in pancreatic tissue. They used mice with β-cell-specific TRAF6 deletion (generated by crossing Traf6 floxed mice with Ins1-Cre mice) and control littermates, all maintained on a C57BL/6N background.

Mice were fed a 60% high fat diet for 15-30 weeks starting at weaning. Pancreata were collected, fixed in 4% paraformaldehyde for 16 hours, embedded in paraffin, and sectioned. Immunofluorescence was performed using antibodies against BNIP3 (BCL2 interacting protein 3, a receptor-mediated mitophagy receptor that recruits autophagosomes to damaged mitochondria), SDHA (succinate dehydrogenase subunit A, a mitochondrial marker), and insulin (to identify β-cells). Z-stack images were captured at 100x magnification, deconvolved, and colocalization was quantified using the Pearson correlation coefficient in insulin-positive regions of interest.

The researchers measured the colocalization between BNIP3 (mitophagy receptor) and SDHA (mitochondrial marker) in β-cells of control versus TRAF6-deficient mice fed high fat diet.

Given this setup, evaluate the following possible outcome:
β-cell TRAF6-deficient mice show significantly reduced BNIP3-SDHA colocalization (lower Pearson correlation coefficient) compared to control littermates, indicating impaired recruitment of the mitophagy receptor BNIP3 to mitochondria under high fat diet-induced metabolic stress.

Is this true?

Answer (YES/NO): YES